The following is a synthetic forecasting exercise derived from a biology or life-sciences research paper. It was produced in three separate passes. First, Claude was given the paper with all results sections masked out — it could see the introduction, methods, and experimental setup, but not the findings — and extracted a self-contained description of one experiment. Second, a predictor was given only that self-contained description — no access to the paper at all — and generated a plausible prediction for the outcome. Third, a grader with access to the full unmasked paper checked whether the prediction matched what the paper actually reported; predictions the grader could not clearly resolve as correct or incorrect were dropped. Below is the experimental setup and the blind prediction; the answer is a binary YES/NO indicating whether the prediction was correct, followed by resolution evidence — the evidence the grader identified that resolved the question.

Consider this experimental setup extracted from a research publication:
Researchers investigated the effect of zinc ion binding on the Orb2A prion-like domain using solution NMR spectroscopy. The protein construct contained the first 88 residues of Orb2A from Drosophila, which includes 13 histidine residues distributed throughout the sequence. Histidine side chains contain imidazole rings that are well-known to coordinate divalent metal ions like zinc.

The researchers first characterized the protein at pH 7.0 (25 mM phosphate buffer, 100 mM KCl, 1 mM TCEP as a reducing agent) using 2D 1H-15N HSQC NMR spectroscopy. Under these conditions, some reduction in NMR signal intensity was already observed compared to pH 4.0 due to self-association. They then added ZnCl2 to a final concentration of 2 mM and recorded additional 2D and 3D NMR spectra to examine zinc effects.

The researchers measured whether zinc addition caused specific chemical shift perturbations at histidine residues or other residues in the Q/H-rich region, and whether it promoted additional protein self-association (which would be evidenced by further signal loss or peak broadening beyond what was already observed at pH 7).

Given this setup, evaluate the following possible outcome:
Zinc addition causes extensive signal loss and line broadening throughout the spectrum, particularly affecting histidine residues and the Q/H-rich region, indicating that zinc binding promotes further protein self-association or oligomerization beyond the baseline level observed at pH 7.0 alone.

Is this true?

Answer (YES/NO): YES